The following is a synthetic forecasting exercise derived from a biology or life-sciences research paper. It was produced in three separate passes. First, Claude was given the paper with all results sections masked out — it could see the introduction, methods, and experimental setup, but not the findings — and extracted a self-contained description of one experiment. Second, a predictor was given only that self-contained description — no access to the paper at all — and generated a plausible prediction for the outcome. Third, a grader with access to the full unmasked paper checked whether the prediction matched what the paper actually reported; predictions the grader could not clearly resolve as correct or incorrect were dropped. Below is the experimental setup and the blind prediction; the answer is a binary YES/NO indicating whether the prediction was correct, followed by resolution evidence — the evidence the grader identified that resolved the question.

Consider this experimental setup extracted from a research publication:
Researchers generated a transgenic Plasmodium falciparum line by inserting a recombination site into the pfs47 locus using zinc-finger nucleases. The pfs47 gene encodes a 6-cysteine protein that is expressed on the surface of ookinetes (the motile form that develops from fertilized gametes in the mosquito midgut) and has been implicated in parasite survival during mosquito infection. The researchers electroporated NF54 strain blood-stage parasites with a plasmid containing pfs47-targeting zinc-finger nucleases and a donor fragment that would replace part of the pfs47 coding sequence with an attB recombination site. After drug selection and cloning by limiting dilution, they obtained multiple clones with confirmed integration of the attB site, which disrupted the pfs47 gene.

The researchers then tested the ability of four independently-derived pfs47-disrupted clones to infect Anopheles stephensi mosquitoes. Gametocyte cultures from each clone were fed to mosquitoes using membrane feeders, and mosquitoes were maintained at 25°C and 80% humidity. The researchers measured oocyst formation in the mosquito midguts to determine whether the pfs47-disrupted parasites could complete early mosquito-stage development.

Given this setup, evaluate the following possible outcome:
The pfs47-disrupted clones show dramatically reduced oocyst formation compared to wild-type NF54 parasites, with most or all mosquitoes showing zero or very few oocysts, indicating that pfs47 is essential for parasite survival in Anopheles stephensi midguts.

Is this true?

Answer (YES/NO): NO